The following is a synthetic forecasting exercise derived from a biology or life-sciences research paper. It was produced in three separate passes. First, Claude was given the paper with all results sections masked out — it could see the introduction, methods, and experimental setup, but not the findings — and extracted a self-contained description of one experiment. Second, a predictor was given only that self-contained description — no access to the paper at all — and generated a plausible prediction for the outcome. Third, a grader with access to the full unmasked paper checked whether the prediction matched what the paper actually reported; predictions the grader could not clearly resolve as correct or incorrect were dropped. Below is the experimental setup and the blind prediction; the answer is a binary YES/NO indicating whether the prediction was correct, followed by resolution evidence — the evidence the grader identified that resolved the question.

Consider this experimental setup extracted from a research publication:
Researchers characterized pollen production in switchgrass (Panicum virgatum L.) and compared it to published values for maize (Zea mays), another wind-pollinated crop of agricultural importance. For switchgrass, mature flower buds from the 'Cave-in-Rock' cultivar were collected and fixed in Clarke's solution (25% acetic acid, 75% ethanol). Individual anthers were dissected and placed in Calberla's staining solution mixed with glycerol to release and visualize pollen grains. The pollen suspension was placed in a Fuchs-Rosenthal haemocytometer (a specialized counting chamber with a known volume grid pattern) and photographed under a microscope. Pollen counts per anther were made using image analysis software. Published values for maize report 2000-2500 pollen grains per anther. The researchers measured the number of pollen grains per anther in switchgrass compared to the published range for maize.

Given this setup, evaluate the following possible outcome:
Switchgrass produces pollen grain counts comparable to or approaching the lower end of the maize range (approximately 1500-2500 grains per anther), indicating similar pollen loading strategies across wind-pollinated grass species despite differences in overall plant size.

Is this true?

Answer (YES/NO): NO